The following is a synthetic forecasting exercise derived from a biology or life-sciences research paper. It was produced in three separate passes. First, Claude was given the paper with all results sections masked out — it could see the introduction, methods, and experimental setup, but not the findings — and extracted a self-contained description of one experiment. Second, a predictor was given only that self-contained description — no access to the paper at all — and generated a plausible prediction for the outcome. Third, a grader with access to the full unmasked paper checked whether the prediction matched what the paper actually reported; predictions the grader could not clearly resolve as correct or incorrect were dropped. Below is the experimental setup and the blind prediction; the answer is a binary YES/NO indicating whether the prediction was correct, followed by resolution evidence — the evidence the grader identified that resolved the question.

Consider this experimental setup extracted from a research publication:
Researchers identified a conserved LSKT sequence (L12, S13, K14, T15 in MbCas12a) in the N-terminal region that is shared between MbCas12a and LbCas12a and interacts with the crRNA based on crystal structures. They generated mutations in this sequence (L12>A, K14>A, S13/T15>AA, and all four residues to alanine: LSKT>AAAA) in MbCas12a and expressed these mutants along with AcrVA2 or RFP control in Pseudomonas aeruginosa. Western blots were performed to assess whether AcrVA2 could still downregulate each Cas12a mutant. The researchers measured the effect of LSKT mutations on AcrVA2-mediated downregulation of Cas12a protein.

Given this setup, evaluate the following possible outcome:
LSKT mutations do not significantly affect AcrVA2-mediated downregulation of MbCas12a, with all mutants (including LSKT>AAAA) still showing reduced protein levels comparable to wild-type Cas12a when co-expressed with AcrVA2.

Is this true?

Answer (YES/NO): NO